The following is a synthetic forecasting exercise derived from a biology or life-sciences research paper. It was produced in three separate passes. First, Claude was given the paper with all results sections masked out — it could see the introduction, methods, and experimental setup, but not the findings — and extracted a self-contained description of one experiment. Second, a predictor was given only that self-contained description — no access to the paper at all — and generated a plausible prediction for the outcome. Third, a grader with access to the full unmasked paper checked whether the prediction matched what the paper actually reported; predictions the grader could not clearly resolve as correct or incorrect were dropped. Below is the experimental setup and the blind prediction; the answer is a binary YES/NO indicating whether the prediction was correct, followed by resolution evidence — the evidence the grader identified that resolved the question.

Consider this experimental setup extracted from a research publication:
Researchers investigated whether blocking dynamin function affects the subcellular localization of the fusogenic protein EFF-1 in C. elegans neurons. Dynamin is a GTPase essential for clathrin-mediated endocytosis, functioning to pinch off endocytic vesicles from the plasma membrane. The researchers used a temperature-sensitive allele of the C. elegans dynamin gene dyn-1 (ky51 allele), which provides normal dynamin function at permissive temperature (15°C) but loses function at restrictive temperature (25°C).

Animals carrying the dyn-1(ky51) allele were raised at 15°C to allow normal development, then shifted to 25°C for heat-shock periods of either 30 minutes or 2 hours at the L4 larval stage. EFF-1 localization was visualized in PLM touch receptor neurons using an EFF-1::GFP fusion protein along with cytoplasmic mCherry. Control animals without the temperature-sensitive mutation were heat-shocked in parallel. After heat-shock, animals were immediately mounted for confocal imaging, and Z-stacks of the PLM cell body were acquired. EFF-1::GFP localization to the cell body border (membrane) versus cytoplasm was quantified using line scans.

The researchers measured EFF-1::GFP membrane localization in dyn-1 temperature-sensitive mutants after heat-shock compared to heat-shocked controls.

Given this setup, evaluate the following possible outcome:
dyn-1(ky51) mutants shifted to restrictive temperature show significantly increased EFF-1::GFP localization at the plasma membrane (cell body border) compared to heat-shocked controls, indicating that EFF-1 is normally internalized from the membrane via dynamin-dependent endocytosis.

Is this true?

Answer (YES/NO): NO